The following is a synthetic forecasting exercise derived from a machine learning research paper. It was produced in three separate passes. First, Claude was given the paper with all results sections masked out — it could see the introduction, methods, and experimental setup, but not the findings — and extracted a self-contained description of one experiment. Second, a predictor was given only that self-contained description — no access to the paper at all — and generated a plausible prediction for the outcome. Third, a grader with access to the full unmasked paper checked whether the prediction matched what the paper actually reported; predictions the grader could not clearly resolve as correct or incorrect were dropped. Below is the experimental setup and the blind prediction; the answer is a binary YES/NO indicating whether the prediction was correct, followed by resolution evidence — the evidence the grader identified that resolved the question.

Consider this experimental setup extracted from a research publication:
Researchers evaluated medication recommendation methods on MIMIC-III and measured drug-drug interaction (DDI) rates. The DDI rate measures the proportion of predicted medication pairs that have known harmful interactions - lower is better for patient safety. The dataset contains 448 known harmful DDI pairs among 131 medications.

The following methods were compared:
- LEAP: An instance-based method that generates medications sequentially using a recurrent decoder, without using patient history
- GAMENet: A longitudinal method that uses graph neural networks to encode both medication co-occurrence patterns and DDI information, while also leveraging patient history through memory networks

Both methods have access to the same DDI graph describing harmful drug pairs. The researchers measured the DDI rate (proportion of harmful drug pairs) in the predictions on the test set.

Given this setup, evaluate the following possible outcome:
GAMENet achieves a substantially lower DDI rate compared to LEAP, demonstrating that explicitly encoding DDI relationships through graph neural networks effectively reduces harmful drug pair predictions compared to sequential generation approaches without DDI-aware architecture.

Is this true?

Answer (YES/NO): NO